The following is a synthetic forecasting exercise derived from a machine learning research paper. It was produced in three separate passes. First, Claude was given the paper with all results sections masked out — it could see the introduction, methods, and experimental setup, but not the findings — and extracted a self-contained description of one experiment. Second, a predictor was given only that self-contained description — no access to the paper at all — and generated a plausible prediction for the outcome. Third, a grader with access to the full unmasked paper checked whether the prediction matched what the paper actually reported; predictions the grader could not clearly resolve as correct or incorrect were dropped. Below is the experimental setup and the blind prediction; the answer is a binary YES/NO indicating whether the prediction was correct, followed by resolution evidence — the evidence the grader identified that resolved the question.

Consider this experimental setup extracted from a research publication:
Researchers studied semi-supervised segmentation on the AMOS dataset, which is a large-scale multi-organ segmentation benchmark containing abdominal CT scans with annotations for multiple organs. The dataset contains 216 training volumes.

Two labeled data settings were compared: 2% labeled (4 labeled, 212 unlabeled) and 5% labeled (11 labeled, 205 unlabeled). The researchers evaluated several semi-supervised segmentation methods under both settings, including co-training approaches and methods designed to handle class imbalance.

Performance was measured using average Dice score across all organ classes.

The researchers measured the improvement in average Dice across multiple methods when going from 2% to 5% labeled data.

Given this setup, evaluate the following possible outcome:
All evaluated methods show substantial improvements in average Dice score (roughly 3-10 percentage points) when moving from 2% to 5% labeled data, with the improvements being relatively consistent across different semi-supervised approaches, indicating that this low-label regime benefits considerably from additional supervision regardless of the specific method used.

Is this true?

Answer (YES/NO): NO